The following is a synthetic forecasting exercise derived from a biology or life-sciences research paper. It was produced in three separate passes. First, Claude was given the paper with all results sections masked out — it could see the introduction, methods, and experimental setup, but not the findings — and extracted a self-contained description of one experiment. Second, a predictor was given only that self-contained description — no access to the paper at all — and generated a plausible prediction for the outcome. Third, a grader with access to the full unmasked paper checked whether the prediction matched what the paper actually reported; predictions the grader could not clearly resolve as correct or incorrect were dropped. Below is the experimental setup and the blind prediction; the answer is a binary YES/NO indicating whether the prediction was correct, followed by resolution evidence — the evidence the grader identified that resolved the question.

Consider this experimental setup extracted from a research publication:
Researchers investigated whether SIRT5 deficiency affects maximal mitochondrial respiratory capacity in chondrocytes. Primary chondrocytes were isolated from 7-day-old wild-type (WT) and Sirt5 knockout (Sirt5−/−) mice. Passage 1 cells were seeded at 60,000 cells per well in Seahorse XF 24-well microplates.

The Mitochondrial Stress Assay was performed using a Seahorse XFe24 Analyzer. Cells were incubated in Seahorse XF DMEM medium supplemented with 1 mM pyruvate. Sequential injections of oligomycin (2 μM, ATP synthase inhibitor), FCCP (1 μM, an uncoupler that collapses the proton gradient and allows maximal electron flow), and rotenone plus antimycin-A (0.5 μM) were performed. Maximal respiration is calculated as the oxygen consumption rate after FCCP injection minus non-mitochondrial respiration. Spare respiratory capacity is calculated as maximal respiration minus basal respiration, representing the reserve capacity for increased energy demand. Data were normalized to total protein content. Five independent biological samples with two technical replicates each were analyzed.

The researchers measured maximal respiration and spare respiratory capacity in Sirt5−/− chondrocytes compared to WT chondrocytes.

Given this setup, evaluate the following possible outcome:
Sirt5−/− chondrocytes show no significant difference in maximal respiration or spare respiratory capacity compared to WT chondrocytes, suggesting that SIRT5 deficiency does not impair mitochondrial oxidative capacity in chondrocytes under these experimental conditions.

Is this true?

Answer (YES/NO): NO